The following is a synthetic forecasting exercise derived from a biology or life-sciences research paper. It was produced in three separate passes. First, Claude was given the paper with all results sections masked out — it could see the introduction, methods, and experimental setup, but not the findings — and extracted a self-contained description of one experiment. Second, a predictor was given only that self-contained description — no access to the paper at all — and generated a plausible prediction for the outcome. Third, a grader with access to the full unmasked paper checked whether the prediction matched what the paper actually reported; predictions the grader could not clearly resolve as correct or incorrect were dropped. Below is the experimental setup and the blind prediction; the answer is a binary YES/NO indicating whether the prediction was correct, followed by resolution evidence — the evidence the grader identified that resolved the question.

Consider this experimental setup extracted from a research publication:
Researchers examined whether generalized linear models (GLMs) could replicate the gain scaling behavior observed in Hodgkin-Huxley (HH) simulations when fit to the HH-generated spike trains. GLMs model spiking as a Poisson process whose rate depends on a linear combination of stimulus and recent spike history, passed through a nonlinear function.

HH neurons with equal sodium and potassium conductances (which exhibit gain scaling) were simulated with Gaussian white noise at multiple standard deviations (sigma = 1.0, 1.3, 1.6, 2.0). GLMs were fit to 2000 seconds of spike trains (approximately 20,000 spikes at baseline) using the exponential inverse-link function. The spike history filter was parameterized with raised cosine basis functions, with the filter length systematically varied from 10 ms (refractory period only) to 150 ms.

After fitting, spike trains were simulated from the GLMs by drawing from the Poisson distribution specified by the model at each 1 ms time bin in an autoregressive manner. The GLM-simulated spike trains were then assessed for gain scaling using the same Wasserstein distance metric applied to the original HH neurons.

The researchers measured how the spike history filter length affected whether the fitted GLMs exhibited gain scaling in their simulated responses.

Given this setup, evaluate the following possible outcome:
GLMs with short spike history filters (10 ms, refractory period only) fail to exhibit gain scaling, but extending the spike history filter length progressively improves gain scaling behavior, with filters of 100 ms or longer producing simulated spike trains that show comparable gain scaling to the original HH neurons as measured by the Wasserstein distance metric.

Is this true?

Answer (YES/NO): NO